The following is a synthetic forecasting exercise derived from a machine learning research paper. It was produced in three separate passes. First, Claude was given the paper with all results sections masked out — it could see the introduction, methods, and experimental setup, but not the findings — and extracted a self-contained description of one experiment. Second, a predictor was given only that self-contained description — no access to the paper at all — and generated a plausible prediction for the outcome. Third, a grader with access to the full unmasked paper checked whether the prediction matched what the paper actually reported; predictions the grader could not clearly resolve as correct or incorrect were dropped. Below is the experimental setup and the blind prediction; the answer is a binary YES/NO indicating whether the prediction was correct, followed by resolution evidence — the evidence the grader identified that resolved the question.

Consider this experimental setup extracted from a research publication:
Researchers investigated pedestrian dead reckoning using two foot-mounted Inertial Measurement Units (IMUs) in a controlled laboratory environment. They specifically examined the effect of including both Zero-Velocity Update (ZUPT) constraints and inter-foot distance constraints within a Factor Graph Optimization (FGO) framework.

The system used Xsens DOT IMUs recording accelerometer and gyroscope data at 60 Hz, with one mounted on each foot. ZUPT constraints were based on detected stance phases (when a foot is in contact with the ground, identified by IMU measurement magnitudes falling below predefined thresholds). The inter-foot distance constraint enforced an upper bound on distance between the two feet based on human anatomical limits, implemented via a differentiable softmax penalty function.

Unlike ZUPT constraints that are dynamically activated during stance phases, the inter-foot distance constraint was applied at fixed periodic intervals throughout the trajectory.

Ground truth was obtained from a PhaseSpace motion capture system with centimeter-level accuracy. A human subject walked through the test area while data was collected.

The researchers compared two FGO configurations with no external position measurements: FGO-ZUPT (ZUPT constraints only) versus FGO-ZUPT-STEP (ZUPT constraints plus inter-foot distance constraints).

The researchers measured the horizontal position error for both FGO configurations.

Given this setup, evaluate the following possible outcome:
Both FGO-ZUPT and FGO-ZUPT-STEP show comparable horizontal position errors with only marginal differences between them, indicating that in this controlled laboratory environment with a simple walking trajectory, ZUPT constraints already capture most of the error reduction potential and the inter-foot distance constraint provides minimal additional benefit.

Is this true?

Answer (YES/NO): NO